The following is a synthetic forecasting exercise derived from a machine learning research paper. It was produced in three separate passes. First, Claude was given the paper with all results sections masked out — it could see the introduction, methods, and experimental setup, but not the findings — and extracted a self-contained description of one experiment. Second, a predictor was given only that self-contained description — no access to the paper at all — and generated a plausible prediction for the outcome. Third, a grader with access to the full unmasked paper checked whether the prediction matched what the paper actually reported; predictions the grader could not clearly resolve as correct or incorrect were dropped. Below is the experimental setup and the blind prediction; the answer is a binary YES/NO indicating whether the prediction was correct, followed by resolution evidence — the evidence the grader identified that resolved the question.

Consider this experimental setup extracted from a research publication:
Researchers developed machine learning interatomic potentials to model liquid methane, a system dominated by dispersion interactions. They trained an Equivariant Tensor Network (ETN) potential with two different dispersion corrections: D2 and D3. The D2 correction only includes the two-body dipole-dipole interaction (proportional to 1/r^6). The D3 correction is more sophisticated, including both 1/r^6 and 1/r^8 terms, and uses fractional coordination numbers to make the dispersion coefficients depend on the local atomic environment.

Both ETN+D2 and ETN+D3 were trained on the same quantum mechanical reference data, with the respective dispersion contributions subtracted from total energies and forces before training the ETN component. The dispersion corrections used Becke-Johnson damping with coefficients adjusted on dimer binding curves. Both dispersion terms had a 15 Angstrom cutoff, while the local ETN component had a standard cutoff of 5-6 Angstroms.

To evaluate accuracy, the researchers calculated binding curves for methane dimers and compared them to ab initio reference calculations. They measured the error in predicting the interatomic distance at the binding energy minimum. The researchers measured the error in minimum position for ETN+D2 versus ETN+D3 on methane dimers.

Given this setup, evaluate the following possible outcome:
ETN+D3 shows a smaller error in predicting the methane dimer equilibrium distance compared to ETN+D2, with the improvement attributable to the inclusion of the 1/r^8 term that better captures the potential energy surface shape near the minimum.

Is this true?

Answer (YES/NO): NO